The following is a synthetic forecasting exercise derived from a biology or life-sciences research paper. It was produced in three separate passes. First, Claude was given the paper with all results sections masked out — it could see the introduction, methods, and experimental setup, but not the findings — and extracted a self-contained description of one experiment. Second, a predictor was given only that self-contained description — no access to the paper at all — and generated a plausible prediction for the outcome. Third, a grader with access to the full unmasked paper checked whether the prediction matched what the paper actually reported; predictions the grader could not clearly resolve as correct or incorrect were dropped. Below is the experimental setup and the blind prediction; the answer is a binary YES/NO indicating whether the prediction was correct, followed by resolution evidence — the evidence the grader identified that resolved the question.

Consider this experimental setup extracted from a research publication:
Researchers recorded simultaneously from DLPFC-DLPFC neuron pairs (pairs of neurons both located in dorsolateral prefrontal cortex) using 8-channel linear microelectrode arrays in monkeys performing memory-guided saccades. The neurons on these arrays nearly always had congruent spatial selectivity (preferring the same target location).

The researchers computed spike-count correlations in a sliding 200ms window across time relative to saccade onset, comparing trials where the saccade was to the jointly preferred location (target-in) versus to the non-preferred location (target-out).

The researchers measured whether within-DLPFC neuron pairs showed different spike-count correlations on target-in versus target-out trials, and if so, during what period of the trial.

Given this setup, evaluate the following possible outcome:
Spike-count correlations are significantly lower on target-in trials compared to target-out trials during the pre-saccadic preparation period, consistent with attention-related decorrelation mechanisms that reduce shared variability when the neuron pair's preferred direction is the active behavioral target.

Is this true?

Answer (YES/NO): NO